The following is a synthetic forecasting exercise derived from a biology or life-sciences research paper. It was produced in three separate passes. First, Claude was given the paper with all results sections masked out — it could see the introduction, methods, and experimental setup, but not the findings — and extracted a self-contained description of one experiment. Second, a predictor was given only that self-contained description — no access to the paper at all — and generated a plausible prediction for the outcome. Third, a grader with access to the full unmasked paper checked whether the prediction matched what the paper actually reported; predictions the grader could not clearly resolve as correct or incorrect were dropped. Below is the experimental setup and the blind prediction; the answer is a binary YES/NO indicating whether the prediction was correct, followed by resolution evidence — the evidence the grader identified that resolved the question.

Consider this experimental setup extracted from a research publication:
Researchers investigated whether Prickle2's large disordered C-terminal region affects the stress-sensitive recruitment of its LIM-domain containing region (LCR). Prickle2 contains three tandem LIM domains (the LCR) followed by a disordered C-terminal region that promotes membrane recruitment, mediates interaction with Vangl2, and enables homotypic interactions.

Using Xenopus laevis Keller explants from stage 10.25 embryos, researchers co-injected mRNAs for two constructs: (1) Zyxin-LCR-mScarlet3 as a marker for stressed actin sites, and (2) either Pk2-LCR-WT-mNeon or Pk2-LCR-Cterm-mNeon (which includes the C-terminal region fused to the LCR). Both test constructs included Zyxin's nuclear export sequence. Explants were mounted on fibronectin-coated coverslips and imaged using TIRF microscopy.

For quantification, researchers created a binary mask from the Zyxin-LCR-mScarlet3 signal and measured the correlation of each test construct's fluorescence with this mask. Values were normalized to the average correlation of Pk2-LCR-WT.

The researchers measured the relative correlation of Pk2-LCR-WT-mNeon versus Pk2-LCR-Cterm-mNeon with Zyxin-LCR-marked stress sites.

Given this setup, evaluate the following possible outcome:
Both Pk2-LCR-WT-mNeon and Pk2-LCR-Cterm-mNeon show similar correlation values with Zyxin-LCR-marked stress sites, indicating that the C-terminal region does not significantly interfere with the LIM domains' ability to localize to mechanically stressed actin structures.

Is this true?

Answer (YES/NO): NO